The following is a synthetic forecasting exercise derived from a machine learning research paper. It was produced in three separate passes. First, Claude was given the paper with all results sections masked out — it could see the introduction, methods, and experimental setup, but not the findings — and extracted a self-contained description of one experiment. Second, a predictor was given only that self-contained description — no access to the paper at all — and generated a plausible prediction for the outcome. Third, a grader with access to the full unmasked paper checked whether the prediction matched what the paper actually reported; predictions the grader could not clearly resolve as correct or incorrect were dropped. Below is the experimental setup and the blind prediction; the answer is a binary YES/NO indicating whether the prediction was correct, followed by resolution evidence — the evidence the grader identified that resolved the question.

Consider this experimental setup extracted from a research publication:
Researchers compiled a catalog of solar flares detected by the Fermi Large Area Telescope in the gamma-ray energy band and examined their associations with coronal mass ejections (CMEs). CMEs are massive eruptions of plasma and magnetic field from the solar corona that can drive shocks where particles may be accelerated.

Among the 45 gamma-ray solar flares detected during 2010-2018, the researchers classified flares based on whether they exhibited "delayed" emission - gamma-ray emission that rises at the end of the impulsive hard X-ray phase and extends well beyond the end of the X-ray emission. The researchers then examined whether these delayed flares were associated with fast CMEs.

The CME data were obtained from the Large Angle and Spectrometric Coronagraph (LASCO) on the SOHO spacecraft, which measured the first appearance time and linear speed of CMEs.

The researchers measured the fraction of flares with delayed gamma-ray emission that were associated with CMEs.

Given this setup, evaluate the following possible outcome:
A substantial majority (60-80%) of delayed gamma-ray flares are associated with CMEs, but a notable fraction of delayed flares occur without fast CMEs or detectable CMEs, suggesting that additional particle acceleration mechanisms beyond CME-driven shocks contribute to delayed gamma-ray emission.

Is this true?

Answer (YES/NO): NO